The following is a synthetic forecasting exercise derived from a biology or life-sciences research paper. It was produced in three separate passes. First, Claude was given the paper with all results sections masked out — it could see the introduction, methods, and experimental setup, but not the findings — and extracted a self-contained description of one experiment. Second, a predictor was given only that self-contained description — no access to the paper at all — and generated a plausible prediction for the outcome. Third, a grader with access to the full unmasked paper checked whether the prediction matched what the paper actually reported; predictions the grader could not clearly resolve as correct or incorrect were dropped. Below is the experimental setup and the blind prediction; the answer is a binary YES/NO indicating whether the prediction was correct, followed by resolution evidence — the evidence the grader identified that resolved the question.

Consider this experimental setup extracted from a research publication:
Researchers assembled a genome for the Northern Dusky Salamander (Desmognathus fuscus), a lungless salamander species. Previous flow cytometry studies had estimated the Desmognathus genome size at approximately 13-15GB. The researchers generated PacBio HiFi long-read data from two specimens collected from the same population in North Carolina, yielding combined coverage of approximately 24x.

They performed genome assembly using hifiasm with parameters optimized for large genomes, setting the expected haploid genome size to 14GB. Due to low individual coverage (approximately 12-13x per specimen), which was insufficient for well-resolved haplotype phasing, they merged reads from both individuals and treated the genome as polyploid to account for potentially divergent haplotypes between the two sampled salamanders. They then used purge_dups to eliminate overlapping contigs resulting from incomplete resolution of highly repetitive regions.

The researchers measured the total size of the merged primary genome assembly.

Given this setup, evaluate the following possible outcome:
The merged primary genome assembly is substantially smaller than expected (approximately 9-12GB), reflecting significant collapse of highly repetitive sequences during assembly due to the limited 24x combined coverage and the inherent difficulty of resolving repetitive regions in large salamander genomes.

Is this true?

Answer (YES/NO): NO